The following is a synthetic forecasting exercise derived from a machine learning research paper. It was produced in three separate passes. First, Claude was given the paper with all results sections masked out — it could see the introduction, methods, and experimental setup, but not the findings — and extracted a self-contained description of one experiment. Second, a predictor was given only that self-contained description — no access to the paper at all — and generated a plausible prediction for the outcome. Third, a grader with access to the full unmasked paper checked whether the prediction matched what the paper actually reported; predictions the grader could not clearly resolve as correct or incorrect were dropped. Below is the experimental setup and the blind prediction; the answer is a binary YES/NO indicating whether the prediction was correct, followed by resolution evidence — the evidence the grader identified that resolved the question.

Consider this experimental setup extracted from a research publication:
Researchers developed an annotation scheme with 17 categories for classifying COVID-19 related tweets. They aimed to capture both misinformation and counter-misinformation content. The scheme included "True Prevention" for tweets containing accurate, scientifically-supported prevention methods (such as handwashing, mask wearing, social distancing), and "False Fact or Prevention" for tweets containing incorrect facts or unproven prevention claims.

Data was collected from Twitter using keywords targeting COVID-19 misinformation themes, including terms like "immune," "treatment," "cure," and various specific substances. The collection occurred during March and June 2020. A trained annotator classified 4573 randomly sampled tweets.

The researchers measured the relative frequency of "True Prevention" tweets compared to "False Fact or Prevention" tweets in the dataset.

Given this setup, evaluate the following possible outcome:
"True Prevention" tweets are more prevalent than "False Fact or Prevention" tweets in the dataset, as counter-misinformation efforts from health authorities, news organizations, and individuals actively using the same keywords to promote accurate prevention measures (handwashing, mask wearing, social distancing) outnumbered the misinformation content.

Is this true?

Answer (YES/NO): NO